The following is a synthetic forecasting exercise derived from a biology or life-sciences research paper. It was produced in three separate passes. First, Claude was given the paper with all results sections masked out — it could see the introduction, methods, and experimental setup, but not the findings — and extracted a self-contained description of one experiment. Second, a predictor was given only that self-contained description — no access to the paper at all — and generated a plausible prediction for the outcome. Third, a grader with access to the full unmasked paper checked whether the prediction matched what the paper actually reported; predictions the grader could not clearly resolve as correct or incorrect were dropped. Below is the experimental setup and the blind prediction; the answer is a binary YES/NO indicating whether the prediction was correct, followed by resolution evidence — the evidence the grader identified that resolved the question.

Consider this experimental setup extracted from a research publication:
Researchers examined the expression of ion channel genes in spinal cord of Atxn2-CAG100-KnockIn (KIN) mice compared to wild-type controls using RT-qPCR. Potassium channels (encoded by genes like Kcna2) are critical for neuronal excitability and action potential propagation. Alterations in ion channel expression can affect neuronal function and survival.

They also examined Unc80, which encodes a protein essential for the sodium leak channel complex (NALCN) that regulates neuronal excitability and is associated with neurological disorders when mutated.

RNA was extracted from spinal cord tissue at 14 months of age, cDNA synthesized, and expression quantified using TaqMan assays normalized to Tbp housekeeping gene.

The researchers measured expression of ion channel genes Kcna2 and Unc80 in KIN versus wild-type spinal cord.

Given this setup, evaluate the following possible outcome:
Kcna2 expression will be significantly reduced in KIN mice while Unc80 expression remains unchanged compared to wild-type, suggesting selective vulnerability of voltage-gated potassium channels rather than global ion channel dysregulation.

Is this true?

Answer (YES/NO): NO